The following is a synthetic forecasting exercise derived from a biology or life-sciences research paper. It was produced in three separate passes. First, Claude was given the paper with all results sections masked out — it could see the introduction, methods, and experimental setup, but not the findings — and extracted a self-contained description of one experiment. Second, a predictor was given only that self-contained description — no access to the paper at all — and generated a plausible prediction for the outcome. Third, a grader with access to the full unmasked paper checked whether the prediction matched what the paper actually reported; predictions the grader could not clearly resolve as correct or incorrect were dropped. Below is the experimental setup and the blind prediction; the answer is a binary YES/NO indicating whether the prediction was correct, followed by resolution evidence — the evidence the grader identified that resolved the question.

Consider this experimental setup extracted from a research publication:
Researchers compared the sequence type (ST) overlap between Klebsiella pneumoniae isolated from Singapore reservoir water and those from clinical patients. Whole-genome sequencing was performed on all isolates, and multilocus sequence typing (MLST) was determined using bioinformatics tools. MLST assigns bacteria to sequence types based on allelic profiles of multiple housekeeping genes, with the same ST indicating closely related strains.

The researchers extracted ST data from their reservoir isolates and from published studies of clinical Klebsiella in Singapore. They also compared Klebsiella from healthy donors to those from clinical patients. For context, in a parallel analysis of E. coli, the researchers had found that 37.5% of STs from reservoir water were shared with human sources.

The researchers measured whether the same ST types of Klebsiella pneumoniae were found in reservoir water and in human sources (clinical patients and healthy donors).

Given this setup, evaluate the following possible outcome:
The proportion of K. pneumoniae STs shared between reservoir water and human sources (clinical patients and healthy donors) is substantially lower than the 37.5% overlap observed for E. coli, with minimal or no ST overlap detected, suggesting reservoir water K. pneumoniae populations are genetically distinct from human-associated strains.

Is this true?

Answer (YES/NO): YES